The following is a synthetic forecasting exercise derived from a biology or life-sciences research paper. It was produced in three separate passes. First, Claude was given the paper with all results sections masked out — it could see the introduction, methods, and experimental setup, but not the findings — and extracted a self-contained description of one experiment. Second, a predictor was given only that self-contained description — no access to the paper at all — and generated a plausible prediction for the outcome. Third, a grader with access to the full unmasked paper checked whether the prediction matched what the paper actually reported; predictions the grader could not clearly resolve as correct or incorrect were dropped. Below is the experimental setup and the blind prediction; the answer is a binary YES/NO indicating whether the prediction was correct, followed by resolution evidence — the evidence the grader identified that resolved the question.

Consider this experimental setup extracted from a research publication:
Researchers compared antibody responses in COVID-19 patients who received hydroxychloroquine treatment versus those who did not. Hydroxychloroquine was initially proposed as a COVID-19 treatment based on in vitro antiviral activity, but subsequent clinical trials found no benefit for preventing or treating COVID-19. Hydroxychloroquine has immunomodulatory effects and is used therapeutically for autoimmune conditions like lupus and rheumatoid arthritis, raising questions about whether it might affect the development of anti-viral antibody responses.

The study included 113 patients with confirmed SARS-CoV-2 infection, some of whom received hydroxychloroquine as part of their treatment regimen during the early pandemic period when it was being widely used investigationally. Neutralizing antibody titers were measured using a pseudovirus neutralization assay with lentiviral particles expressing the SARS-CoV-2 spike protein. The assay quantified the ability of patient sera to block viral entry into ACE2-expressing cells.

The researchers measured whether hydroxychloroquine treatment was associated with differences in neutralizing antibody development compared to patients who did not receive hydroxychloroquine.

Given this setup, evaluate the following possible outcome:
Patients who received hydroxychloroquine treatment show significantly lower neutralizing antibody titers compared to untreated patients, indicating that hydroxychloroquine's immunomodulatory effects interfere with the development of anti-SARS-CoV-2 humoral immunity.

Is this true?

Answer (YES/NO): NO